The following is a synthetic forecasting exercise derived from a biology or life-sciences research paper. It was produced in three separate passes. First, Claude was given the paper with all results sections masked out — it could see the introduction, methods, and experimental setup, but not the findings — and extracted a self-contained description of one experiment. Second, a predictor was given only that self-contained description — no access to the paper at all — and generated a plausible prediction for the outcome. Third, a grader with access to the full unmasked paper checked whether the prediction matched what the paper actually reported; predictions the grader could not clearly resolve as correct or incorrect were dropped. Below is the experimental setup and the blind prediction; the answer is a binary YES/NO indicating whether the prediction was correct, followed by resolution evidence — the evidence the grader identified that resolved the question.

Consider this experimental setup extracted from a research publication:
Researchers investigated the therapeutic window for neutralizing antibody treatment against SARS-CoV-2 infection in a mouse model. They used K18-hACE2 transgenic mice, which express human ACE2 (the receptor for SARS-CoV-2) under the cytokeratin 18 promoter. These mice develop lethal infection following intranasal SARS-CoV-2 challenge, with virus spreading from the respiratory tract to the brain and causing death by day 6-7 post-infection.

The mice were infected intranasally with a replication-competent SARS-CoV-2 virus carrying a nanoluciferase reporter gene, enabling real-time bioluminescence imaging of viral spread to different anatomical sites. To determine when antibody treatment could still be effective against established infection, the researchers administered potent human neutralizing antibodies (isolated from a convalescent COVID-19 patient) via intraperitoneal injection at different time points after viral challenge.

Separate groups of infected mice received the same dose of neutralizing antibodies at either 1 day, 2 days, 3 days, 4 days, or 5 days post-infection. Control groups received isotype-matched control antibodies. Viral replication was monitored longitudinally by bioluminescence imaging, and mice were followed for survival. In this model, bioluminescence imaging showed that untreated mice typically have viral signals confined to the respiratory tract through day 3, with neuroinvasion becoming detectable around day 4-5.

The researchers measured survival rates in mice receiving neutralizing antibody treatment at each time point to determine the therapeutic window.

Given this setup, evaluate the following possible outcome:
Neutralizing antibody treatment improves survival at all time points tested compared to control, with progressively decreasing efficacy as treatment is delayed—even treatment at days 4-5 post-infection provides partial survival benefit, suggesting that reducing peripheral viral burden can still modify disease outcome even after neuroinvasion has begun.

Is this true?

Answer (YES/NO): NO